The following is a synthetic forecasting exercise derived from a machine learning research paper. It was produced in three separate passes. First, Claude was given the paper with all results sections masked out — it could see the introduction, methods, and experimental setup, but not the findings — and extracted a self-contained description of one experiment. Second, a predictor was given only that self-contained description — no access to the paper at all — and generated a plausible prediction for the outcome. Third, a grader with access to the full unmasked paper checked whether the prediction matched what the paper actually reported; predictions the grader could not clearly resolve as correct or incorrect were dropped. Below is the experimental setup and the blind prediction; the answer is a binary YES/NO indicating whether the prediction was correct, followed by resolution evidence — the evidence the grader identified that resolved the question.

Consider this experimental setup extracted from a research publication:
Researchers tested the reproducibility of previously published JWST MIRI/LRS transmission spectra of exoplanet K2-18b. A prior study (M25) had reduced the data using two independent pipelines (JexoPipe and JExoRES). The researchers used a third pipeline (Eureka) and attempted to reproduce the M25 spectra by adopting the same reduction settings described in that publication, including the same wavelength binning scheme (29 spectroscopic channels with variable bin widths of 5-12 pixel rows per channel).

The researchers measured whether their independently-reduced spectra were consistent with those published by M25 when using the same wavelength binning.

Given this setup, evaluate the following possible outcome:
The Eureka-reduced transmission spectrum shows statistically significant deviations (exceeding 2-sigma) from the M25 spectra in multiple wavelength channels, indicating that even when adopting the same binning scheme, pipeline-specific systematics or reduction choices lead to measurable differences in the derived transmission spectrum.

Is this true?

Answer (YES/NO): NO